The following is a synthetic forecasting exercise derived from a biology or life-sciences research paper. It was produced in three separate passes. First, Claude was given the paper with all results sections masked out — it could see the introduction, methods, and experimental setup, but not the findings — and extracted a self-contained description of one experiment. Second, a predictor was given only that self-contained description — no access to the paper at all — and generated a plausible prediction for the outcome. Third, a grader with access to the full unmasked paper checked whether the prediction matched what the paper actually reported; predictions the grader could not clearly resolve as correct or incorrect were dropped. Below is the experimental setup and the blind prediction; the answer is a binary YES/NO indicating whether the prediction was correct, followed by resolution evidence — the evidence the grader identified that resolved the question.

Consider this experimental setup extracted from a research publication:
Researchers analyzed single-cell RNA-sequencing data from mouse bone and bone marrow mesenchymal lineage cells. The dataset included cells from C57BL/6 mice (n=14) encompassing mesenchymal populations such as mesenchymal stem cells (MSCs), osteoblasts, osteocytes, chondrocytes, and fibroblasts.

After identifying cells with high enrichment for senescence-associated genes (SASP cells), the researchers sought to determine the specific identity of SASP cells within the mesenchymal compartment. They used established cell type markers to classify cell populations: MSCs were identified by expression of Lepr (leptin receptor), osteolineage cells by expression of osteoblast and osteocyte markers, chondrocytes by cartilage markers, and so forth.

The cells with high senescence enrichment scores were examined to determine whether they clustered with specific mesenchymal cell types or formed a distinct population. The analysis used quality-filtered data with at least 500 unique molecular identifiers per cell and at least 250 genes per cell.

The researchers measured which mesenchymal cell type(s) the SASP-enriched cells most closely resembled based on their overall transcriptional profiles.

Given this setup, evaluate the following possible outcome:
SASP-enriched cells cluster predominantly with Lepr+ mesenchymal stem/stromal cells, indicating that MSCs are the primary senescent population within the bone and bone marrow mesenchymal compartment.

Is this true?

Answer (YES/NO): NO